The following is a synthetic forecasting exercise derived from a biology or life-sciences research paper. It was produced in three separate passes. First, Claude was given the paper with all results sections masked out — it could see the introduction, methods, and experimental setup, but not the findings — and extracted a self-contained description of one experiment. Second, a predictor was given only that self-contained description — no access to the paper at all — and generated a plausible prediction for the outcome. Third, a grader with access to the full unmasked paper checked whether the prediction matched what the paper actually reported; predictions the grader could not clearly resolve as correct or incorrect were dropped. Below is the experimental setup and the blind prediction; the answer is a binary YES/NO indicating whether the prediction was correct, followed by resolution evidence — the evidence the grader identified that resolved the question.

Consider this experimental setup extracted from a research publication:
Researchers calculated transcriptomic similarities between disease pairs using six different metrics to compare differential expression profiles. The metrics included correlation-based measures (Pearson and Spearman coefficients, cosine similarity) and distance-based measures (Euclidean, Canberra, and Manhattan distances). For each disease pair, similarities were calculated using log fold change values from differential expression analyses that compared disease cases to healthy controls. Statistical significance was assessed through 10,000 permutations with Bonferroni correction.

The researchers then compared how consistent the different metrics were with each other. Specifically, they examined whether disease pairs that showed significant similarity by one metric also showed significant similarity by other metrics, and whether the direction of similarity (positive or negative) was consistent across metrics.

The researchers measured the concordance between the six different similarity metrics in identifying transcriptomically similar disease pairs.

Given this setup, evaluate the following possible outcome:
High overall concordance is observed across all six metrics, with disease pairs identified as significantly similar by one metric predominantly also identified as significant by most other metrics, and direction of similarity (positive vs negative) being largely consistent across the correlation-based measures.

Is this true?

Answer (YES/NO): NO